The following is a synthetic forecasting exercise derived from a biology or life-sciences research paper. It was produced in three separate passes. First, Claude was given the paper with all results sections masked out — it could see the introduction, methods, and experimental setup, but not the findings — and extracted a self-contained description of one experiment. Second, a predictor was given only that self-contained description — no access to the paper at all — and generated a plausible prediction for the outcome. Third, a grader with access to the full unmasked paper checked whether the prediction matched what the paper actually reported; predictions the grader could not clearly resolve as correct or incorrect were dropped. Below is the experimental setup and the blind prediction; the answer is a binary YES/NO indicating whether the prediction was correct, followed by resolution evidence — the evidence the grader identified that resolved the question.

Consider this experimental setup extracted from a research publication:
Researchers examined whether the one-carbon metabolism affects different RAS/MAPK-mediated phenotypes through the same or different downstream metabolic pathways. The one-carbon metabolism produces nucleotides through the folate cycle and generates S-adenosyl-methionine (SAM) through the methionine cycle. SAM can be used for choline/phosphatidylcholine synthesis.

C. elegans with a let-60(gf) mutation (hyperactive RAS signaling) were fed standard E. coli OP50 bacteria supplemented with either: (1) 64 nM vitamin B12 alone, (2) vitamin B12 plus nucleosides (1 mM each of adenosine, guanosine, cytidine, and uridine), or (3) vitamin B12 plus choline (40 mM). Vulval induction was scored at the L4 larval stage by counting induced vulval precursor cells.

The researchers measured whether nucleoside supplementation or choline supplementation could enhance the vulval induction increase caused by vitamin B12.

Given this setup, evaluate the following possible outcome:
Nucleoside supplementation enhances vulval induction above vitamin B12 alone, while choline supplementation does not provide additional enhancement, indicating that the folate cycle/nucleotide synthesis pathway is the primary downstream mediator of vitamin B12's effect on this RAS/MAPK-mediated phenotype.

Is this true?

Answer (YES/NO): NO